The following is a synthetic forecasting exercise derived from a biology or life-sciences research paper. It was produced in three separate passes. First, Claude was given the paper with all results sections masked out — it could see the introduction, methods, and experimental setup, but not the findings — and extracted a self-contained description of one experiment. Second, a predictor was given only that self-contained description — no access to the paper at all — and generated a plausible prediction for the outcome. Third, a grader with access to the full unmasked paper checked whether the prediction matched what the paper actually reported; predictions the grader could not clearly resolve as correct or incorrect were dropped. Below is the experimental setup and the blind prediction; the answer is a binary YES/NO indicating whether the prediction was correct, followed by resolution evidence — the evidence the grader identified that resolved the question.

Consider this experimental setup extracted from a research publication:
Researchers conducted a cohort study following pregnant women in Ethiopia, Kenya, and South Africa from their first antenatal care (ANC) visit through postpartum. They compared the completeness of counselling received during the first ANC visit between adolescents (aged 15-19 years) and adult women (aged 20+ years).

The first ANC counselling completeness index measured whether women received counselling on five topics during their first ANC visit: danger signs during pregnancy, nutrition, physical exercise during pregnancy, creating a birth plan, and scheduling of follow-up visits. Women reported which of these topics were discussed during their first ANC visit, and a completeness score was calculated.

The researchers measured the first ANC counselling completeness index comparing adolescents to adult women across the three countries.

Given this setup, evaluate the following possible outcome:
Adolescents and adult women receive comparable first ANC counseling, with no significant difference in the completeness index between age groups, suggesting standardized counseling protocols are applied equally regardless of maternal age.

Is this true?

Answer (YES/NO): NO